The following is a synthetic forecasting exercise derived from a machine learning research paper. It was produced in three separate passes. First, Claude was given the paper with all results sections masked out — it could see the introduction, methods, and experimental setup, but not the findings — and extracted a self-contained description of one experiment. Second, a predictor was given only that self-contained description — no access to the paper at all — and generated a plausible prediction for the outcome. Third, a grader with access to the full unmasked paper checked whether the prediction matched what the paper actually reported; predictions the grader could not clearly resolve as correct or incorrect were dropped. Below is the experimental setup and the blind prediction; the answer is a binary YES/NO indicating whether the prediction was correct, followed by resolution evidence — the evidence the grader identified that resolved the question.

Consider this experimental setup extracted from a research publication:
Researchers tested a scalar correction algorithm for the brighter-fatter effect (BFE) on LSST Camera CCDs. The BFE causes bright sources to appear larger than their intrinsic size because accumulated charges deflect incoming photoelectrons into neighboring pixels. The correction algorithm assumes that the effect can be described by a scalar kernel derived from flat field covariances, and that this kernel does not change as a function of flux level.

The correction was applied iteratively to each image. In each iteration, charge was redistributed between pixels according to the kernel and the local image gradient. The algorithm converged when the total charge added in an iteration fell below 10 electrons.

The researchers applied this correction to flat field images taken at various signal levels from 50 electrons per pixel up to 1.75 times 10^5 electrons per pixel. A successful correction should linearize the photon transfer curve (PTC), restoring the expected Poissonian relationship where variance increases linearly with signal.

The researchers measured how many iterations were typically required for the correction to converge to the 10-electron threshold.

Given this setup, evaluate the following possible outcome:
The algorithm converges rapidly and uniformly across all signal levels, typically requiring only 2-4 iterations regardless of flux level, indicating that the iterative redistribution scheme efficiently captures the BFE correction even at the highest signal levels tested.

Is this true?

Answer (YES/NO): NO